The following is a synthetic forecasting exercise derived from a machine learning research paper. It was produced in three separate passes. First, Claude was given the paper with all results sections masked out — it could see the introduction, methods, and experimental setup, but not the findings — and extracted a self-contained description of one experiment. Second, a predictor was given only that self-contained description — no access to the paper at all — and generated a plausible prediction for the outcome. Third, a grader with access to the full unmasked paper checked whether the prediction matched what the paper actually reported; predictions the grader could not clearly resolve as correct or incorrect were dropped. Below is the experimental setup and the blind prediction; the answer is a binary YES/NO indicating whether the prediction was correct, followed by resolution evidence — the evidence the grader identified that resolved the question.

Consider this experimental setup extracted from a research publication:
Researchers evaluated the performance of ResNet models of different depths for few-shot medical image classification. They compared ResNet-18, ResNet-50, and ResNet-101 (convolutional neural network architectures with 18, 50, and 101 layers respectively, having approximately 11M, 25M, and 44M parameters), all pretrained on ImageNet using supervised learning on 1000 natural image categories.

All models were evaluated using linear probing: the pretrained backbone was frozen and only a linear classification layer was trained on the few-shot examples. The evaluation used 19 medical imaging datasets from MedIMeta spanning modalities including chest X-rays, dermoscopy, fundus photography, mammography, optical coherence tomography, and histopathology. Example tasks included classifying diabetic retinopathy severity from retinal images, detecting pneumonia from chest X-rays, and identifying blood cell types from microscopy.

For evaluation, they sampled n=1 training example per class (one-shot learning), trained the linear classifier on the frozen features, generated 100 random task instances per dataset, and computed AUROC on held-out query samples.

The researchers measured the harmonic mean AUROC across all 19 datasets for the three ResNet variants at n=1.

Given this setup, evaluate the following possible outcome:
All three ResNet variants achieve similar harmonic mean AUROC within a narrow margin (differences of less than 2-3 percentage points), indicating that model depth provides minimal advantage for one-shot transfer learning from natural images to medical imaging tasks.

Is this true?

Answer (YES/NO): NO